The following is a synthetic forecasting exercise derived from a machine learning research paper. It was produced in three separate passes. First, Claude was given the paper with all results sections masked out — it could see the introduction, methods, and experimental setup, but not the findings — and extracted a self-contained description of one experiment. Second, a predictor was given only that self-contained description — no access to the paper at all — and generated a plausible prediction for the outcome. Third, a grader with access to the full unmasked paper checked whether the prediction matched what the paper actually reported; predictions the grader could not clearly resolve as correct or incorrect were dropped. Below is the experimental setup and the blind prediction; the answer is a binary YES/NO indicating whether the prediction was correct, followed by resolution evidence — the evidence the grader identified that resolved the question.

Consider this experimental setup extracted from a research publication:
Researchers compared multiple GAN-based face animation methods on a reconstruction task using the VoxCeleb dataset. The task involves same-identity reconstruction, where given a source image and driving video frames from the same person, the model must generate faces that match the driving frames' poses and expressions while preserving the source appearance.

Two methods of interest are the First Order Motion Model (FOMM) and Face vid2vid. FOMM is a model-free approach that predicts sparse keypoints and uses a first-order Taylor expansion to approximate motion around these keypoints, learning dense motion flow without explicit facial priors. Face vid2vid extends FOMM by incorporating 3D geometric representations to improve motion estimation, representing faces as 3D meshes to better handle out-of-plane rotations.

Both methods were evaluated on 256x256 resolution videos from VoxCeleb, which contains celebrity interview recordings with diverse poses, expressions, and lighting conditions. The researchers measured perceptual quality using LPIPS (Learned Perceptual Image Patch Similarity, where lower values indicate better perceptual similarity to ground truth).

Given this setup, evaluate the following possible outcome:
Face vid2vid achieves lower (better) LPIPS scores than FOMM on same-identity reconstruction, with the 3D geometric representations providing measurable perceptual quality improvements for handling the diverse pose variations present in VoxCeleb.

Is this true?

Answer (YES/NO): YES